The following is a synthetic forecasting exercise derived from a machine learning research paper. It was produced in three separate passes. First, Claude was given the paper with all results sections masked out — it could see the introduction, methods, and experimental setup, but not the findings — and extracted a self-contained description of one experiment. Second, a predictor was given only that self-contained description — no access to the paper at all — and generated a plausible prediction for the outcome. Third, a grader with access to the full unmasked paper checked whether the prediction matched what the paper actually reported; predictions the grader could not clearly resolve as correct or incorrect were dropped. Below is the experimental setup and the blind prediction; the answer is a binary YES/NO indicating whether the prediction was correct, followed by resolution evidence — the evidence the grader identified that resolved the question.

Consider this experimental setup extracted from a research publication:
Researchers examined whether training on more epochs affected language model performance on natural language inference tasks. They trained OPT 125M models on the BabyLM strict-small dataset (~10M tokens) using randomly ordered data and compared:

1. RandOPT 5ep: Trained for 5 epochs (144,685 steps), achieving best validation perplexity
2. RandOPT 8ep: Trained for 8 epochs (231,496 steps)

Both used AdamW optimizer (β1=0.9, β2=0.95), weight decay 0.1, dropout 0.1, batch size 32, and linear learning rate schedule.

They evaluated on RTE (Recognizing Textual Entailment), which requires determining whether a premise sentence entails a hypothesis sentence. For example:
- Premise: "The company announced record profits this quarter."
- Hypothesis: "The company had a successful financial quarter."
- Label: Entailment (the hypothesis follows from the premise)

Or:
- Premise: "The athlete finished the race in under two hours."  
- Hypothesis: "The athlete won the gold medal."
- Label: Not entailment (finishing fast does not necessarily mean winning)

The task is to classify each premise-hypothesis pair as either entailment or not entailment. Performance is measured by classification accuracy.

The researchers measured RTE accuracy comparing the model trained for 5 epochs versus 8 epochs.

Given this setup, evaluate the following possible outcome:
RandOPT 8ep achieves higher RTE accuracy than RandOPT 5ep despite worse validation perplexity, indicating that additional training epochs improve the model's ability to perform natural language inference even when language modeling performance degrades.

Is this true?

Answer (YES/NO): NO